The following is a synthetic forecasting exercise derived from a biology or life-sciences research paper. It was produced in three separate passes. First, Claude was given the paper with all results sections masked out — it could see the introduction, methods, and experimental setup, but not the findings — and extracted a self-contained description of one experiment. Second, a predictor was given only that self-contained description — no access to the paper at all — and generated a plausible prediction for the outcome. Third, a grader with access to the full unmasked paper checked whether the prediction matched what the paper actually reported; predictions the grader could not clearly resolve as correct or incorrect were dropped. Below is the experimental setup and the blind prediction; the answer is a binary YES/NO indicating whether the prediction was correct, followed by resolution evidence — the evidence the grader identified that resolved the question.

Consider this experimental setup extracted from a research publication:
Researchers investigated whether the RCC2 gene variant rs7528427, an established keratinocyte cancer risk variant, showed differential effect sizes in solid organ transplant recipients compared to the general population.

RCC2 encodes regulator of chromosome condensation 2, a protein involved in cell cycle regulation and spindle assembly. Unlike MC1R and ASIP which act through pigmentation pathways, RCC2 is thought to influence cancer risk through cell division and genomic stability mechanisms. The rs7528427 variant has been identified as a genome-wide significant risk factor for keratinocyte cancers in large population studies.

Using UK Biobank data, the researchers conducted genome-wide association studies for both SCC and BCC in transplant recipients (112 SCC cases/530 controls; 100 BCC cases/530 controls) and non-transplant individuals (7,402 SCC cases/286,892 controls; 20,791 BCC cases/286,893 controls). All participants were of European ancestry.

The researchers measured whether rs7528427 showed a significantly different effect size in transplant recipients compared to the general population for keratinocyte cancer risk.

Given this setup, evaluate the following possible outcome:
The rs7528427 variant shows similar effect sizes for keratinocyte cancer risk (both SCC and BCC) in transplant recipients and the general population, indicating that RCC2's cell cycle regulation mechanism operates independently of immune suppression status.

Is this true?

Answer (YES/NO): YES